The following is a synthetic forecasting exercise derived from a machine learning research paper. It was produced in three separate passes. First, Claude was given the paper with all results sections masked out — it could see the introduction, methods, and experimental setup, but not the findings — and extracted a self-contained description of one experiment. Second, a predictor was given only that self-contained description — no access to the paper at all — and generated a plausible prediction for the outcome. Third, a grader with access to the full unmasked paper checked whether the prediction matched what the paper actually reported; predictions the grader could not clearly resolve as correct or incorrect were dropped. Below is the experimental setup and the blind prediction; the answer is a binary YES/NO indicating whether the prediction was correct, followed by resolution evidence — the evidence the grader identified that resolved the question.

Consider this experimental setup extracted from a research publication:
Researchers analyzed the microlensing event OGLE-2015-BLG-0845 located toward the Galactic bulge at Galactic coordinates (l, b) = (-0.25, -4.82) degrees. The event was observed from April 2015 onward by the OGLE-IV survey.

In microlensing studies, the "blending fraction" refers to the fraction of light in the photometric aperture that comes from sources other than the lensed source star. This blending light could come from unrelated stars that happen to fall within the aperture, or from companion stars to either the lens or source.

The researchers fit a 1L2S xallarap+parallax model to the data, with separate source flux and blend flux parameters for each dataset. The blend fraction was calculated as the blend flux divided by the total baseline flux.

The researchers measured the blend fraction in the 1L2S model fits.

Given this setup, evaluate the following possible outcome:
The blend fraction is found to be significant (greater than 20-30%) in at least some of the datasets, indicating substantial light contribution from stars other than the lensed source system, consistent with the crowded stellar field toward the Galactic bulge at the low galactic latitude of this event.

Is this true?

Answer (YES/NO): NO